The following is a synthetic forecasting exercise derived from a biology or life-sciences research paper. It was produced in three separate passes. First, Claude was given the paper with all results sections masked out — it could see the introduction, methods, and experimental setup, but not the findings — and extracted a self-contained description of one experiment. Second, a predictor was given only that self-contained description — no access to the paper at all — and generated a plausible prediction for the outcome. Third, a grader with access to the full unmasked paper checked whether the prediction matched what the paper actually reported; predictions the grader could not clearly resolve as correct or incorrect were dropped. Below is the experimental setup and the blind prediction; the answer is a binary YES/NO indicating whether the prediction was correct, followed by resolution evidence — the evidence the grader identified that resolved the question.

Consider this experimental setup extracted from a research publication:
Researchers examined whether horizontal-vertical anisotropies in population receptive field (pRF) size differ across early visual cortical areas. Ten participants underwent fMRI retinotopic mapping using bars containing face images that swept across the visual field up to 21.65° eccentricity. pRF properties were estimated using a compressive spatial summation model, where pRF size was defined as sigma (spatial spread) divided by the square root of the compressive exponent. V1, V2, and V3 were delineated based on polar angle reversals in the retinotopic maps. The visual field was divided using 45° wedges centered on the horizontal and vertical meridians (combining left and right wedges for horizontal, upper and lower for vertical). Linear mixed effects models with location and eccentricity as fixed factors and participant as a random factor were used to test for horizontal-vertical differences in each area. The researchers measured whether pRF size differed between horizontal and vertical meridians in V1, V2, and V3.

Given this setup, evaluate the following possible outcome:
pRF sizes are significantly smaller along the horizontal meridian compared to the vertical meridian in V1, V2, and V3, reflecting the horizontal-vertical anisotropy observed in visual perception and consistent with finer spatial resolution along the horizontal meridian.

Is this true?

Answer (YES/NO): NO